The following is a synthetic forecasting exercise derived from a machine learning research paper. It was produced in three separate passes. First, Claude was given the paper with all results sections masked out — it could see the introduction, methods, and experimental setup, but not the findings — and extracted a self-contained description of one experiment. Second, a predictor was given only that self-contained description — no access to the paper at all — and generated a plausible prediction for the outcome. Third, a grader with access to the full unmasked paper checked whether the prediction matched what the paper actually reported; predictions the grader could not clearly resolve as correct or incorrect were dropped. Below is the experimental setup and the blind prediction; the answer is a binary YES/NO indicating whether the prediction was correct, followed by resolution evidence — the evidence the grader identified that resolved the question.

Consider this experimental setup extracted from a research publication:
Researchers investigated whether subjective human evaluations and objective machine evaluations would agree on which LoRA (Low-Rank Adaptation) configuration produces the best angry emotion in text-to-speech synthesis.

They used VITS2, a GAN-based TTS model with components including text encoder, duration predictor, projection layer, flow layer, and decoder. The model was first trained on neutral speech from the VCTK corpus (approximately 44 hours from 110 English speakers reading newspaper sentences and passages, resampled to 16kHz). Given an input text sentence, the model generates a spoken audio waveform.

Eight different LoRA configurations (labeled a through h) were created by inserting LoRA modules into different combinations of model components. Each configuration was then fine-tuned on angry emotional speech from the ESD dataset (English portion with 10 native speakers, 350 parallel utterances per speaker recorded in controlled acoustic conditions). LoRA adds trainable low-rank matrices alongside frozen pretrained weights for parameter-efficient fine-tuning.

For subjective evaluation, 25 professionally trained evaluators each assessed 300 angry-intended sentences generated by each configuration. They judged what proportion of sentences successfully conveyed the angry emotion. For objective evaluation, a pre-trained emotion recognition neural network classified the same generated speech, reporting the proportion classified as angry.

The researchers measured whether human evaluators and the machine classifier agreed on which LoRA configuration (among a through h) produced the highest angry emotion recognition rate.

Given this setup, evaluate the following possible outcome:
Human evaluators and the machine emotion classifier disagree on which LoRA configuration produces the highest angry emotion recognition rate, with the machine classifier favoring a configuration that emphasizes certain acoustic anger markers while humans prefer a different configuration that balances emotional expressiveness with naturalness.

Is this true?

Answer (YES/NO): NO